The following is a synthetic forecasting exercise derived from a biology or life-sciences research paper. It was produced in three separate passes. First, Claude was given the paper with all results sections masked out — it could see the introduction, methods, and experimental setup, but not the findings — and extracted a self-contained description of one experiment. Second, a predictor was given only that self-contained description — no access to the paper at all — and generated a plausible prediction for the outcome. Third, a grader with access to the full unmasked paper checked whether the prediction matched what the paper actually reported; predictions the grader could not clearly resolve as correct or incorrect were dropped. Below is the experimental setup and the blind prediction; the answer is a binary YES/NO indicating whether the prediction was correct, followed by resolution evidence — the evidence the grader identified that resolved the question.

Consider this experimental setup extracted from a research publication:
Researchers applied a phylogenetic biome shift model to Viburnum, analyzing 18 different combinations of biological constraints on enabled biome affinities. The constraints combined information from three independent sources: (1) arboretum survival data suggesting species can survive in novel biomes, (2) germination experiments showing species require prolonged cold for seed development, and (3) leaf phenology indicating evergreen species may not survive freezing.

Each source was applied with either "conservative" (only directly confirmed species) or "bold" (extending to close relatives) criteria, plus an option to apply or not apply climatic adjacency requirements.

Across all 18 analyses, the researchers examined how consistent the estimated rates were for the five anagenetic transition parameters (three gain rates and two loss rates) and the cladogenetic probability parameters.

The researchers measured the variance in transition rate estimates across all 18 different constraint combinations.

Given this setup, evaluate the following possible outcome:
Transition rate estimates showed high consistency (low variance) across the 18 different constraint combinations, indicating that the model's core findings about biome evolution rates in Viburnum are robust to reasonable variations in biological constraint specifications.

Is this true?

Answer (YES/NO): NO